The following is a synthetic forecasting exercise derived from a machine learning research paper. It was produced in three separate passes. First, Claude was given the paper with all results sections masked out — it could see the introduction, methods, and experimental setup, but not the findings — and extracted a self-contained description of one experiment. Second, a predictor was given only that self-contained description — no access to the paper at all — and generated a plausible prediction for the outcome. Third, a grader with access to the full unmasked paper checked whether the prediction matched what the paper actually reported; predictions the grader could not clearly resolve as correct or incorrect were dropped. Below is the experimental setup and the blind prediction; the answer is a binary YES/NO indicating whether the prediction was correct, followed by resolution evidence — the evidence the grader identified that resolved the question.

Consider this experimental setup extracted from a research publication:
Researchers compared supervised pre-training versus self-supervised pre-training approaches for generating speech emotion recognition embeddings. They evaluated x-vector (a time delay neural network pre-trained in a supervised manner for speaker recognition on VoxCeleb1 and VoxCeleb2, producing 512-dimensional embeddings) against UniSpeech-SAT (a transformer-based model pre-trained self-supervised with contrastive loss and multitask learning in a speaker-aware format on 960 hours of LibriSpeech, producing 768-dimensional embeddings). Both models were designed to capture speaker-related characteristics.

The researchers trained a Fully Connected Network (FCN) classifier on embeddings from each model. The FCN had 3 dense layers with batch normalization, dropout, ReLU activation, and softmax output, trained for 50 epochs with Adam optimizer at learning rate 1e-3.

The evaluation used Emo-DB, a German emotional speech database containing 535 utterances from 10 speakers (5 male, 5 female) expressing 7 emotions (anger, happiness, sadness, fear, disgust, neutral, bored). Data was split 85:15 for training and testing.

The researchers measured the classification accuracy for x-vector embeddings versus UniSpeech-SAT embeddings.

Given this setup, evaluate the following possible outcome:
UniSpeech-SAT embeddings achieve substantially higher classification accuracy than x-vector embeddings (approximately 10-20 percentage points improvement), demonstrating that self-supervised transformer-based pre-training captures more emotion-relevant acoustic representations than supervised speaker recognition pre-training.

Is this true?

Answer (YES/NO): NO